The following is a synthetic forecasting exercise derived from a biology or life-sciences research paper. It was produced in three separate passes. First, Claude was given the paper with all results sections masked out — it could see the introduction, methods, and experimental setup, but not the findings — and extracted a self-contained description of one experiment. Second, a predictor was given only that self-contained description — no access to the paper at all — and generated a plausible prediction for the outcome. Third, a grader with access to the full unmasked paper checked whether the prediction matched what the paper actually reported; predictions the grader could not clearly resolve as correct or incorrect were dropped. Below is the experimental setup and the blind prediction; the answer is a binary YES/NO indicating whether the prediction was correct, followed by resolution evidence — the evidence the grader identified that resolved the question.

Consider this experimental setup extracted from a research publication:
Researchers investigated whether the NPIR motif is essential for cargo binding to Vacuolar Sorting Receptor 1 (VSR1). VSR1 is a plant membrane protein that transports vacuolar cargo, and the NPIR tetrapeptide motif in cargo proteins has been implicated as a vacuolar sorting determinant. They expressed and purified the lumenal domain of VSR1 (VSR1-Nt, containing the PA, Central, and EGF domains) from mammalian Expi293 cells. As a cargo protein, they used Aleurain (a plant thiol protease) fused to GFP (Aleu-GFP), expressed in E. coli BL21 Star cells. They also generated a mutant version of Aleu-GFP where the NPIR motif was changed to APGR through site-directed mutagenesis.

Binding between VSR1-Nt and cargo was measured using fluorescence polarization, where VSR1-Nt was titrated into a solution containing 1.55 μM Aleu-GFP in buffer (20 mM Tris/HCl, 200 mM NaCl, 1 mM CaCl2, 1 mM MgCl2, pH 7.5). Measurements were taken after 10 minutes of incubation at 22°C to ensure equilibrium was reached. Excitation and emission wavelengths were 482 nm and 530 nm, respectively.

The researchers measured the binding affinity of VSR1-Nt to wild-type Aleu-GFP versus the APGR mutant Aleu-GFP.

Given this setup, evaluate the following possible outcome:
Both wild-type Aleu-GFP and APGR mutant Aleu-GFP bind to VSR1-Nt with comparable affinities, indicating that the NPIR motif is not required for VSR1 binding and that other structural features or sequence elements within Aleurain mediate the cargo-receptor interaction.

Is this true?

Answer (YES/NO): NO